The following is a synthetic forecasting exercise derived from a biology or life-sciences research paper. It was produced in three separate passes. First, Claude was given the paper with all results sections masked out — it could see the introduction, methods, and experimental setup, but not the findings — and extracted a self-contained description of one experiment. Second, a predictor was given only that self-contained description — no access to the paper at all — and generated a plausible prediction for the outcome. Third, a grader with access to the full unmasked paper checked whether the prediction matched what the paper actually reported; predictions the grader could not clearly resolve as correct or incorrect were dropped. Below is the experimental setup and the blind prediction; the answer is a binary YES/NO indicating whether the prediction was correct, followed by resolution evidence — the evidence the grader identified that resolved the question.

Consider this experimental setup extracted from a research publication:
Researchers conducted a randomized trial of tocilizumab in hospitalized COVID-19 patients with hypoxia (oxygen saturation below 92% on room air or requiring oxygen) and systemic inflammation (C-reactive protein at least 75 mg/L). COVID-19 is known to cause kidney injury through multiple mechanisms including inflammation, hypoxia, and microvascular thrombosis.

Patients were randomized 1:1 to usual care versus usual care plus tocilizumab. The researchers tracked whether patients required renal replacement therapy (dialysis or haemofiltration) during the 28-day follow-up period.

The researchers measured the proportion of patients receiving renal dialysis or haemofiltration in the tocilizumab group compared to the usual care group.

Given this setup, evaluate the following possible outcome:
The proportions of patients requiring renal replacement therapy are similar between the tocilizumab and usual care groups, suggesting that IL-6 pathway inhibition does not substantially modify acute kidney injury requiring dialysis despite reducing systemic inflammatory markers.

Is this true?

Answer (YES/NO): NO